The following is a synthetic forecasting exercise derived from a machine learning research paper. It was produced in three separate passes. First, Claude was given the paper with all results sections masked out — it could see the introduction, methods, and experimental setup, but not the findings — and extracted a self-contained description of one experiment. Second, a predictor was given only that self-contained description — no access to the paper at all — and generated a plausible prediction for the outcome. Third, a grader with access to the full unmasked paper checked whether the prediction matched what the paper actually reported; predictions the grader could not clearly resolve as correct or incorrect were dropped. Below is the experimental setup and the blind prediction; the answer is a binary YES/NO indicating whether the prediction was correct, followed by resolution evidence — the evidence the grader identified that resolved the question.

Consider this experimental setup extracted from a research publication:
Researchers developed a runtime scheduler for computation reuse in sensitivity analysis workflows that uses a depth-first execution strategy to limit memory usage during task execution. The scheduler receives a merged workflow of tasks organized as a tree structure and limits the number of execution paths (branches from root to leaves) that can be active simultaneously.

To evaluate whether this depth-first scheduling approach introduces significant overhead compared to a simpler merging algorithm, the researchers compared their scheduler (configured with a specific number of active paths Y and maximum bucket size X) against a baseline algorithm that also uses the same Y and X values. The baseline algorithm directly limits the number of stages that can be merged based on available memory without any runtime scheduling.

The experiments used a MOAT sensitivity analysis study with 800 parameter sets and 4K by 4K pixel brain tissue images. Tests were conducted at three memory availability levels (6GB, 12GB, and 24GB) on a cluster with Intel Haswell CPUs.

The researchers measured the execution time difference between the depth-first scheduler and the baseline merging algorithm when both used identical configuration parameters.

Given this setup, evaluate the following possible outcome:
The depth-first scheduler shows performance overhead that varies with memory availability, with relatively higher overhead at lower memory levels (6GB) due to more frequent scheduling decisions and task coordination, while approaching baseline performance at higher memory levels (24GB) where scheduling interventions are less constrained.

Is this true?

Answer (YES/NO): NO